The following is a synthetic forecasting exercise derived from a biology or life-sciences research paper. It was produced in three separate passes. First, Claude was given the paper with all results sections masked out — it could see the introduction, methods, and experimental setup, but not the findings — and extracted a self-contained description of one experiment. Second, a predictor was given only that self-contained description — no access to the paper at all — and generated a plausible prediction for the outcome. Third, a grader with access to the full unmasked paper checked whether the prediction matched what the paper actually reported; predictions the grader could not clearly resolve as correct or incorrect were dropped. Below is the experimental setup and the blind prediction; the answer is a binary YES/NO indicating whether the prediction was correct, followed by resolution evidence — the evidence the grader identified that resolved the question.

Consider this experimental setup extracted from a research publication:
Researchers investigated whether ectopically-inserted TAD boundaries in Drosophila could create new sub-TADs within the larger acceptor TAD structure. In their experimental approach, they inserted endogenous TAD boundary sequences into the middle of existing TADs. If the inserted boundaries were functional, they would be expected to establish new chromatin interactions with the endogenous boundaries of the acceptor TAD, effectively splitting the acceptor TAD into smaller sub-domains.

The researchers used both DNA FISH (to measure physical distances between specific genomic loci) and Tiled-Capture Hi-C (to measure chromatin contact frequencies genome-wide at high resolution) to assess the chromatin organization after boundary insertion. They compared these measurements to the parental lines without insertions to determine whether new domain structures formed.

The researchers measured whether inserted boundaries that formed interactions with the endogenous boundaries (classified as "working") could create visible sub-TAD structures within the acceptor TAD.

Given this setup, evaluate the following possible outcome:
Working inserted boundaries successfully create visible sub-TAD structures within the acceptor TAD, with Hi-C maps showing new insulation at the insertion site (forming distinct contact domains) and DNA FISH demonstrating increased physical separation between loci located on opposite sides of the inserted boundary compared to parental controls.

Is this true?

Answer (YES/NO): YES